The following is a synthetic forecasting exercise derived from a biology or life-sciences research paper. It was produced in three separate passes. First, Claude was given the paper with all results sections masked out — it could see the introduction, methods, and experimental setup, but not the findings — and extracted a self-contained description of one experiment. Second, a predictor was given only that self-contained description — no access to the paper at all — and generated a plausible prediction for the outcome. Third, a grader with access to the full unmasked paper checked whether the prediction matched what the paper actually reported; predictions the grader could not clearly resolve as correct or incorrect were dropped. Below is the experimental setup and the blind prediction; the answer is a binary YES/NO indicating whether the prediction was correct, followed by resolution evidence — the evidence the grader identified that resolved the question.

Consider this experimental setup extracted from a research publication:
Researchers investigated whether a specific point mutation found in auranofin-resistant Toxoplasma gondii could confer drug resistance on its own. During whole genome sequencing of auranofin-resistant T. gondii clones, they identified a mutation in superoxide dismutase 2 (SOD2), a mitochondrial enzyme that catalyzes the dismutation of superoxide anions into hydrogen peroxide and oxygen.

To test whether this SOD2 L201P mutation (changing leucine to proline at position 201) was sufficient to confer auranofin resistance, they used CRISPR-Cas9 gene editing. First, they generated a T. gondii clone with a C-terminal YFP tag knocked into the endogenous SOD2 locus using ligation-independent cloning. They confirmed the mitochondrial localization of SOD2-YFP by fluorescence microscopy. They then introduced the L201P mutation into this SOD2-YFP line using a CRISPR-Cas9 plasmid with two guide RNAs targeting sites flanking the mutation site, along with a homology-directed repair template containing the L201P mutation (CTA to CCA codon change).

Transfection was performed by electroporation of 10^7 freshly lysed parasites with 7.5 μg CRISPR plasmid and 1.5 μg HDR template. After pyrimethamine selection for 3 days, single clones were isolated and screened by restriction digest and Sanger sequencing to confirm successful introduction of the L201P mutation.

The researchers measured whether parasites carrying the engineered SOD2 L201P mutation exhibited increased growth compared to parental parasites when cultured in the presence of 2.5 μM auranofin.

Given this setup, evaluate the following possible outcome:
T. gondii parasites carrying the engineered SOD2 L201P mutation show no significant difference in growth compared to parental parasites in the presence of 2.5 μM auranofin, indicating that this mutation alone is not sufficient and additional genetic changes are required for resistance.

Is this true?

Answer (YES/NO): YES